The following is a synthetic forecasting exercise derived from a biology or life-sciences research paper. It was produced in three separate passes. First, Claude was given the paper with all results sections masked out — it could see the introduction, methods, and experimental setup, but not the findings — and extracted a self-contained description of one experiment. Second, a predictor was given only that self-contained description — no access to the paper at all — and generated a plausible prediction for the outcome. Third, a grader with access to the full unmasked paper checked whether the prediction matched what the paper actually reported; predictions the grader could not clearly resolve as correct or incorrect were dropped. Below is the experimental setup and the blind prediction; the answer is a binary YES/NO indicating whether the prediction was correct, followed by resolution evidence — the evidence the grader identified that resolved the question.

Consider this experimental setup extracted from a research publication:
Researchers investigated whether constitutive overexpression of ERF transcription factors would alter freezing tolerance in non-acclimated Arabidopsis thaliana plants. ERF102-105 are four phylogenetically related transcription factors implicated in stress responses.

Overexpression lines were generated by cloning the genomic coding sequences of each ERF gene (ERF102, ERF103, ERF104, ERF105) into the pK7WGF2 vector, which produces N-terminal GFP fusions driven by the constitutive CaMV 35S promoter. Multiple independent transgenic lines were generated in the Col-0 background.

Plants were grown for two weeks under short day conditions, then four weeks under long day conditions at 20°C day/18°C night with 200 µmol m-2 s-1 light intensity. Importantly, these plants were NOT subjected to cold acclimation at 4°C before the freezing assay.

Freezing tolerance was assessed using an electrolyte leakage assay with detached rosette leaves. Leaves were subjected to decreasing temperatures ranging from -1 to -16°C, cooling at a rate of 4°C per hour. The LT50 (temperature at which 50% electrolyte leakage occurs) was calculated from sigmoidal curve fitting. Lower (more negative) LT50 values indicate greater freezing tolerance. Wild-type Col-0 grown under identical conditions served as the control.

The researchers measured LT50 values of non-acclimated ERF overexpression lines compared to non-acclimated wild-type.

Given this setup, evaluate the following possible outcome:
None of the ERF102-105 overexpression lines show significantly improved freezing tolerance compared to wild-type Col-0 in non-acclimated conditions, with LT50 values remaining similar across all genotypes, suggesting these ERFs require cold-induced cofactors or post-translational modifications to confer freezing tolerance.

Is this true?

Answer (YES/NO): YES